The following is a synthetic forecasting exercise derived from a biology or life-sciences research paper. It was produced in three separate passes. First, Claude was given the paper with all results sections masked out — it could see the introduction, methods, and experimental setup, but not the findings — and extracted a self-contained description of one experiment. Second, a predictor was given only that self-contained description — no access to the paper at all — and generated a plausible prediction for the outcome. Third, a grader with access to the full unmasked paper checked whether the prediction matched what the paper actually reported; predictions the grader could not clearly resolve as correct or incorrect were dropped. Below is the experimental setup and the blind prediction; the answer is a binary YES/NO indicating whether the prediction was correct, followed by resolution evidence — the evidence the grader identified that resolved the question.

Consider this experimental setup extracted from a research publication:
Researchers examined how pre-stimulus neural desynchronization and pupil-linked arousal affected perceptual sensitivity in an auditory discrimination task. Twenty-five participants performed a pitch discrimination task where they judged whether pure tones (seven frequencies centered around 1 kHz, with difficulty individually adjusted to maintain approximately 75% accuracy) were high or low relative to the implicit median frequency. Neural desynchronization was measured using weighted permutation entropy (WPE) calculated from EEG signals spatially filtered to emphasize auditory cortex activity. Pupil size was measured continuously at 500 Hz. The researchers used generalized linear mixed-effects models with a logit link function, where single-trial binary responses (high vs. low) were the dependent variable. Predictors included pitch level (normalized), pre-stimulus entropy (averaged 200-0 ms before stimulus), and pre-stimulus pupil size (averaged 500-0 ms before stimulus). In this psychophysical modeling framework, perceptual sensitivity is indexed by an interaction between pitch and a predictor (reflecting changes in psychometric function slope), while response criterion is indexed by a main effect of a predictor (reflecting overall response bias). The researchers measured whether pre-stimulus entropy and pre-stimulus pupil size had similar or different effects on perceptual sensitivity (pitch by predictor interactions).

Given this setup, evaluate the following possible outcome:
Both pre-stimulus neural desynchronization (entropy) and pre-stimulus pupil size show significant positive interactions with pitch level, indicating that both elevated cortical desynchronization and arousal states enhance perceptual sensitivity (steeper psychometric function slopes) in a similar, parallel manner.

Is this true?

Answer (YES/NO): NO